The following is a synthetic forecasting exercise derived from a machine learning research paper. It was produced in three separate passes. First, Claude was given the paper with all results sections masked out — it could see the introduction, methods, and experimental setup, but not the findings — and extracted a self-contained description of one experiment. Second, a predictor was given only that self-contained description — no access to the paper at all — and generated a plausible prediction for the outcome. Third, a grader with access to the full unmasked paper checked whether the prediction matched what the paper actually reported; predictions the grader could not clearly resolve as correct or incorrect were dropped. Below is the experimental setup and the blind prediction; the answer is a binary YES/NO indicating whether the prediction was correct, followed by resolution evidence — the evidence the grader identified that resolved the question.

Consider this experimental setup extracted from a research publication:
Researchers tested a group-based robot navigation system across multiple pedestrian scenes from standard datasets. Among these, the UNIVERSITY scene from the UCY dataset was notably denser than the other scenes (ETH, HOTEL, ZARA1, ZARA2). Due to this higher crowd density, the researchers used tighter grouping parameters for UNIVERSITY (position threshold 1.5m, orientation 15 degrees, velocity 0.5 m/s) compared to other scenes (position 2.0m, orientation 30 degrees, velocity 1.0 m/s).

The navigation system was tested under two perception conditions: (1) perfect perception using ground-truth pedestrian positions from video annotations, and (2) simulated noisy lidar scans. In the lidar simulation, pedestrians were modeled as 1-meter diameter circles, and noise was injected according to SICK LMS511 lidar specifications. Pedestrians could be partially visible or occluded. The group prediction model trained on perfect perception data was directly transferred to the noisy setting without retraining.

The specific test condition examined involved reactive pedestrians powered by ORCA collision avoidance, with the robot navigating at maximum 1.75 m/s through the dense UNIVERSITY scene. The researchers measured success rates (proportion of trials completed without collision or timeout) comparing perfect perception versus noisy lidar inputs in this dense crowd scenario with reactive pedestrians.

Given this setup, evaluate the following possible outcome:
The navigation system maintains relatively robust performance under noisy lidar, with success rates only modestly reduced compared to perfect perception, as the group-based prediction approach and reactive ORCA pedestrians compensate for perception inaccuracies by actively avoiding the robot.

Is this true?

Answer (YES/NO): NO